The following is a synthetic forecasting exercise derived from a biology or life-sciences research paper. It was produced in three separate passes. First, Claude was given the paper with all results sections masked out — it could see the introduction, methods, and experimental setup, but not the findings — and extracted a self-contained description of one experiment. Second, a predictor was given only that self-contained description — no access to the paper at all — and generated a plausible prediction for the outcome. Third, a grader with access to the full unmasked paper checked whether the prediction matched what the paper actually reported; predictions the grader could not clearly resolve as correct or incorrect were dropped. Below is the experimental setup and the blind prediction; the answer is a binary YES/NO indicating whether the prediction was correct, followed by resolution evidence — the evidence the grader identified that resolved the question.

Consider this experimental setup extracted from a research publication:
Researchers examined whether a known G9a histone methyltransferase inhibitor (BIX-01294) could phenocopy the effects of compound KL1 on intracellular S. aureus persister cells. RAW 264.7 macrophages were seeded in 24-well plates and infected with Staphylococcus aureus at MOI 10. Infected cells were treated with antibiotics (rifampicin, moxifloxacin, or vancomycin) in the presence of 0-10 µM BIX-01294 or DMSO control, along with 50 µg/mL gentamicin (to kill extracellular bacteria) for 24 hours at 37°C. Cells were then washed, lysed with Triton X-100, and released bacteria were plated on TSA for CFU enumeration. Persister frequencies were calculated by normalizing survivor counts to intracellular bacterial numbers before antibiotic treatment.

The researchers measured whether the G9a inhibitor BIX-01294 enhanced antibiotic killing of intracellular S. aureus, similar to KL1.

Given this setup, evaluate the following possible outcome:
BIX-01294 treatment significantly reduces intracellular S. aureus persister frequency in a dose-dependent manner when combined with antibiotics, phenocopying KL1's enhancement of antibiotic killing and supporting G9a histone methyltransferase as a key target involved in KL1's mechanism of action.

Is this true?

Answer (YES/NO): YES